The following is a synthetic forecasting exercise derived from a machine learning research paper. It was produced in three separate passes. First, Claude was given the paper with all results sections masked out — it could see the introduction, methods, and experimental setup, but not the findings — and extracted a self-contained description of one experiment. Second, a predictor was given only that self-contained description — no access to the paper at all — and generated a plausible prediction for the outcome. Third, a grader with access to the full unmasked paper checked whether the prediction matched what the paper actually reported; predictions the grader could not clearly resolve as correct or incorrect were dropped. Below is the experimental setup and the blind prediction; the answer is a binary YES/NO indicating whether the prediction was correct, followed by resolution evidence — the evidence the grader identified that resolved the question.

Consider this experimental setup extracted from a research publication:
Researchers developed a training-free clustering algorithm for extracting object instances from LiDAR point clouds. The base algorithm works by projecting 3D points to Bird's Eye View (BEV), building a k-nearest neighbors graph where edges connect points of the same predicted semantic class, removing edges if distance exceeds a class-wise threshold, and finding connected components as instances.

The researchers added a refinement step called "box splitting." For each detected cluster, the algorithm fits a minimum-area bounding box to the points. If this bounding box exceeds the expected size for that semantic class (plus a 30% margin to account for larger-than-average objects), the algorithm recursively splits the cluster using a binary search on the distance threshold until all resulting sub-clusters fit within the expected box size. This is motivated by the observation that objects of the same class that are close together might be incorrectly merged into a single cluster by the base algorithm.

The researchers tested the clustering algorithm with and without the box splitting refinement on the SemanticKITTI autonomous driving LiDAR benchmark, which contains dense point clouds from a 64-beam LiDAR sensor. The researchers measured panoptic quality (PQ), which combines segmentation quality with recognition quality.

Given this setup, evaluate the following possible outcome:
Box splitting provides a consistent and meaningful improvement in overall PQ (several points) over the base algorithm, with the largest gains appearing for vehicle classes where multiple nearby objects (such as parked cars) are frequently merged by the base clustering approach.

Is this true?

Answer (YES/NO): NO